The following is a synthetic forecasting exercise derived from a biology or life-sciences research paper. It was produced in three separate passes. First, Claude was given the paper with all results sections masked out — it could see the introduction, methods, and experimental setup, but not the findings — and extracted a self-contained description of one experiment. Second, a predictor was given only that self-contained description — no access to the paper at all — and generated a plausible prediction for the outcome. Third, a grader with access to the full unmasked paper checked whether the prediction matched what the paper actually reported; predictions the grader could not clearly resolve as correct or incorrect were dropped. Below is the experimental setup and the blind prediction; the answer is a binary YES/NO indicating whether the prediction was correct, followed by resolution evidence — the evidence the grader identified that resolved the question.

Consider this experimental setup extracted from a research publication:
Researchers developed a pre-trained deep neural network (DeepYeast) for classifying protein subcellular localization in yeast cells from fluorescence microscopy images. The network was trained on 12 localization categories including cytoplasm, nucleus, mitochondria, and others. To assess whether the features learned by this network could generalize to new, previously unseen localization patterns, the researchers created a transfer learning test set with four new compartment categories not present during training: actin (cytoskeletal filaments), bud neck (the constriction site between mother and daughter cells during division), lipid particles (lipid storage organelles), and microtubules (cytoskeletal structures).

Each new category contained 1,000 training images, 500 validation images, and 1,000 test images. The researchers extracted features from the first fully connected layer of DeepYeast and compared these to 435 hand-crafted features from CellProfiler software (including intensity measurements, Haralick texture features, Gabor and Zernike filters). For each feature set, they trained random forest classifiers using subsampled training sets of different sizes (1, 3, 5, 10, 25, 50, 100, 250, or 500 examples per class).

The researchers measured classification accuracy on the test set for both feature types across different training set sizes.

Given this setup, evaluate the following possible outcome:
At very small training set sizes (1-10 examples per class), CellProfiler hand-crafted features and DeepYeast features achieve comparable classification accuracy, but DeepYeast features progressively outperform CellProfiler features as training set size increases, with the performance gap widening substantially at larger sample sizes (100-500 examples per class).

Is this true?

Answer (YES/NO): NO